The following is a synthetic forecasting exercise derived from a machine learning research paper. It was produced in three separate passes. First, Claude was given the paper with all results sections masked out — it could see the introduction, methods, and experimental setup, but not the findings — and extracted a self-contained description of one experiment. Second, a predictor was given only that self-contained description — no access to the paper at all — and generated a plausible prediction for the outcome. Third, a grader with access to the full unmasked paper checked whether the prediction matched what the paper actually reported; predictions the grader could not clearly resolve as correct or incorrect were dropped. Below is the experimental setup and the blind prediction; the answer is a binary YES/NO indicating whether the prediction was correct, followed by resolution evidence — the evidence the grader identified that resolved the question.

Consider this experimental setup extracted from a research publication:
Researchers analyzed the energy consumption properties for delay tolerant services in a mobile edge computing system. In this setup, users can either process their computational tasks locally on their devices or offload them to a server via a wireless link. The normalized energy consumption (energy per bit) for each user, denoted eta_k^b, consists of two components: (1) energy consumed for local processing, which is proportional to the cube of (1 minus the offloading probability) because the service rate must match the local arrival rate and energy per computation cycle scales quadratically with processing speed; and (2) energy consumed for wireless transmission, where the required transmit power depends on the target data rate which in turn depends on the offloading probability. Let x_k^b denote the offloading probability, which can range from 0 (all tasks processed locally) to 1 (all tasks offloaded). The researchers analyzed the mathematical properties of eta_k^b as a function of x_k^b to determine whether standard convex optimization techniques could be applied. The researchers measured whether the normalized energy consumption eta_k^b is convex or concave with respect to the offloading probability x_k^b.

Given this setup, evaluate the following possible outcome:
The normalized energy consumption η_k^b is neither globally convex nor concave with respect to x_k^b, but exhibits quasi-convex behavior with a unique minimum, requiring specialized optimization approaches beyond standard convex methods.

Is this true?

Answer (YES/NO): NO